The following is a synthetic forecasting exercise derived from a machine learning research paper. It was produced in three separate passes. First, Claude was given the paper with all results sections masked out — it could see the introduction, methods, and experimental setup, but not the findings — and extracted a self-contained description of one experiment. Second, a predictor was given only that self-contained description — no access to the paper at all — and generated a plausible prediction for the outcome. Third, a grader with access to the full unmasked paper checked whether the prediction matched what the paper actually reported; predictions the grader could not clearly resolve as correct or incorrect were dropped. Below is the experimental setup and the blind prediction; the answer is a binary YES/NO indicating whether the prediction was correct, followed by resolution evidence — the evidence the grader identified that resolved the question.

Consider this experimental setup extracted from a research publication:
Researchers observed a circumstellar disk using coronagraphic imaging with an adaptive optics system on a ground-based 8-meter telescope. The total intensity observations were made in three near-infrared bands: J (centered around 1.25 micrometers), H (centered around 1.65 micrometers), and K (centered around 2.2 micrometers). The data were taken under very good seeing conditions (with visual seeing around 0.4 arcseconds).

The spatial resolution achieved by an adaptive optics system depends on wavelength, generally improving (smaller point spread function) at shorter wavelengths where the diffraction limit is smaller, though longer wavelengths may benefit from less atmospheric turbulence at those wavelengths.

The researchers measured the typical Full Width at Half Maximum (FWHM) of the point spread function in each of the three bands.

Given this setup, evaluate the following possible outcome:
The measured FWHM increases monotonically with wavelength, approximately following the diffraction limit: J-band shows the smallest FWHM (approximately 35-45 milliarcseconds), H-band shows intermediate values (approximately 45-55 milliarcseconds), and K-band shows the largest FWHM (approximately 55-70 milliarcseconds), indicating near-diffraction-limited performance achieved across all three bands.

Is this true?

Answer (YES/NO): NO